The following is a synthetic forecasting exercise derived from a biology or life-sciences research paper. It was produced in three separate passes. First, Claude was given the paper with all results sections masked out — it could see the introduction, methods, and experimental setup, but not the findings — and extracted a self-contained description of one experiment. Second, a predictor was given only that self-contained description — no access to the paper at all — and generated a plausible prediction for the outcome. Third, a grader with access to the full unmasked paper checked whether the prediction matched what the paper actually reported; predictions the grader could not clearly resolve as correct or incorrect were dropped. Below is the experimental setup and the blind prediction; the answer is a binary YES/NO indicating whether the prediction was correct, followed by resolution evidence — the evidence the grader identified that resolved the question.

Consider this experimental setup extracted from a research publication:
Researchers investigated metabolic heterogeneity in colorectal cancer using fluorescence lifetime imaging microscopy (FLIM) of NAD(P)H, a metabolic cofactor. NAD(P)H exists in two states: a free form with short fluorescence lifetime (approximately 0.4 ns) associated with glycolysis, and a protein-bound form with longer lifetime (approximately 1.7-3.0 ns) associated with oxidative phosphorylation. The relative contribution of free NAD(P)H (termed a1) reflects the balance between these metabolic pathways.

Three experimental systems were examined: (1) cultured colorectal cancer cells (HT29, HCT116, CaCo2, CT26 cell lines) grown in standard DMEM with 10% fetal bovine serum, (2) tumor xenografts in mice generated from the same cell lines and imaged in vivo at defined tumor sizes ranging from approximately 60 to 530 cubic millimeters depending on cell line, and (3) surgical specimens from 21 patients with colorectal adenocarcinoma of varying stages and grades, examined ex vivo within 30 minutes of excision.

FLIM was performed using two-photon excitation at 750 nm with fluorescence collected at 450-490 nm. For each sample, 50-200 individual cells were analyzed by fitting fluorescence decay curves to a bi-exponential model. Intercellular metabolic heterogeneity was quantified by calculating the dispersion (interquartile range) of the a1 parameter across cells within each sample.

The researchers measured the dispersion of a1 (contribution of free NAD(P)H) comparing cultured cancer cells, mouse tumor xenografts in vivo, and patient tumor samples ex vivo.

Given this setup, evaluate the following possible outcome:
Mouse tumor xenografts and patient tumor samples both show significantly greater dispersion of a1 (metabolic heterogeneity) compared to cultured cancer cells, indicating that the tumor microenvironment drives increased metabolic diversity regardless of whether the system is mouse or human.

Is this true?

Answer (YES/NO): YES